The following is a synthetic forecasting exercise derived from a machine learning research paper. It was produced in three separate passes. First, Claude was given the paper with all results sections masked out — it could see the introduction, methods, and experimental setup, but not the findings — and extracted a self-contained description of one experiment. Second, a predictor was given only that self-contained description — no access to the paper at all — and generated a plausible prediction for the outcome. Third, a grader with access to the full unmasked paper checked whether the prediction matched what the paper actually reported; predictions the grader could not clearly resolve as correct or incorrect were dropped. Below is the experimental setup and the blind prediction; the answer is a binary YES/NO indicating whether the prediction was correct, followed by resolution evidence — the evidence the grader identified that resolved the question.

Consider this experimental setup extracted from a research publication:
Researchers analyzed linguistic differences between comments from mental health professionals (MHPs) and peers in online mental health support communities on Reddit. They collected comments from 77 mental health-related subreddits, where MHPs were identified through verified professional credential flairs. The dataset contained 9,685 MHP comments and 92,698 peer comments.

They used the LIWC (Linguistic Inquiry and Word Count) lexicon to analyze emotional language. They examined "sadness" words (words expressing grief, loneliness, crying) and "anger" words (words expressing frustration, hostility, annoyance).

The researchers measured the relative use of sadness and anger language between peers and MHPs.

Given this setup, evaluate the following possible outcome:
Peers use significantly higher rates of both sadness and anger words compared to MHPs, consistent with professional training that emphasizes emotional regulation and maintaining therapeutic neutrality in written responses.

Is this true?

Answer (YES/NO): YES